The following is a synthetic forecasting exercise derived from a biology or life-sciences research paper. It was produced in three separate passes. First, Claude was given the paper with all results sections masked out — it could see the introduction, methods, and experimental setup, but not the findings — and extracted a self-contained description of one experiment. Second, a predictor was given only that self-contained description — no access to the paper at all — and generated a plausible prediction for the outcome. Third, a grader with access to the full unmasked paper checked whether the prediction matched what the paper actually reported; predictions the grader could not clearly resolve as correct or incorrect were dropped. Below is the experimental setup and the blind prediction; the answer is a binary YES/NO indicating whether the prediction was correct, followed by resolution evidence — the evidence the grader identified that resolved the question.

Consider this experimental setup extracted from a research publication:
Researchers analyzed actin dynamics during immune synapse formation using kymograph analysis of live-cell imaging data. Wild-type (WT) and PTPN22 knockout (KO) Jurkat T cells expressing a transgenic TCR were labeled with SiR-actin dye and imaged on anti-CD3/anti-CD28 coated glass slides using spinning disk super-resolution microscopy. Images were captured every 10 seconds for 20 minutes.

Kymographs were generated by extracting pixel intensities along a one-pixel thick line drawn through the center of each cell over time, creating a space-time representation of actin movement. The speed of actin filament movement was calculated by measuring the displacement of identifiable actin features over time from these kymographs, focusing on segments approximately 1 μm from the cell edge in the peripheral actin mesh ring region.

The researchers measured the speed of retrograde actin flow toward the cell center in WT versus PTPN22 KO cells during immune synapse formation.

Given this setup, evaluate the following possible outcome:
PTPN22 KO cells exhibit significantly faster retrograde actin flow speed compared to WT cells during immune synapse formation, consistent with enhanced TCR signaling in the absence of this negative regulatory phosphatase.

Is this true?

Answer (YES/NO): NO